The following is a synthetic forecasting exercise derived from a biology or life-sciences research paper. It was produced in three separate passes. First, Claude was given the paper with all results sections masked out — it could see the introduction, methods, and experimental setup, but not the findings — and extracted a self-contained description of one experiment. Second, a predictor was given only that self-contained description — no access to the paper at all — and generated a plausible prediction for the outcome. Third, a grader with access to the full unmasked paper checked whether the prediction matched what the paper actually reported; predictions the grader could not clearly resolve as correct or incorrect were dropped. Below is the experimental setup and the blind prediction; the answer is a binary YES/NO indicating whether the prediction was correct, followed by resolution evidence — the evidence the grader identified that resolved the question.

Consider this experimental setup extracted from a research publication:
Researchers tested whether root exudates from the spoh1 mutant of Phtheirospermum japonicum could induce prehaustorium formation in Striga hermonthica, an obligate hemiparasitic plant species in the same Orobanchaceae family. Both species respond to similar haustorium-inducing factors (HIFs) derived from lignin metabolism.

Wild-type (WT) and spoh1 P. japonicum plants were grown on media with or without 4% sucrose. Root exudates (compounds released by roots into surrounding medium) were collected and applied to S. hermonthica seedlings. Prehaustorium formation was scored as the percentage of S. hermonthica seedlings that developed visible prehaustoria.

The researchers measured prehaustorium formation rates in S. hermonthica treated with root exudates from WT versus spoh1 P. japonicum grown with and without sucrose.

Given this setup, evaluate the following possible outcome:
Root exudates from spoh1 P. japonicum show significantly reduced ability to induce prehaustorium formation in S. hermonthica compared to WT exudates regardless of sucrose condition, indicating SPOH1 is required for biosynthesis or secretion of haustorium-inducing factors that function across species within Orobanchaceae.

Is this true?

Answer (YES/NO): NO